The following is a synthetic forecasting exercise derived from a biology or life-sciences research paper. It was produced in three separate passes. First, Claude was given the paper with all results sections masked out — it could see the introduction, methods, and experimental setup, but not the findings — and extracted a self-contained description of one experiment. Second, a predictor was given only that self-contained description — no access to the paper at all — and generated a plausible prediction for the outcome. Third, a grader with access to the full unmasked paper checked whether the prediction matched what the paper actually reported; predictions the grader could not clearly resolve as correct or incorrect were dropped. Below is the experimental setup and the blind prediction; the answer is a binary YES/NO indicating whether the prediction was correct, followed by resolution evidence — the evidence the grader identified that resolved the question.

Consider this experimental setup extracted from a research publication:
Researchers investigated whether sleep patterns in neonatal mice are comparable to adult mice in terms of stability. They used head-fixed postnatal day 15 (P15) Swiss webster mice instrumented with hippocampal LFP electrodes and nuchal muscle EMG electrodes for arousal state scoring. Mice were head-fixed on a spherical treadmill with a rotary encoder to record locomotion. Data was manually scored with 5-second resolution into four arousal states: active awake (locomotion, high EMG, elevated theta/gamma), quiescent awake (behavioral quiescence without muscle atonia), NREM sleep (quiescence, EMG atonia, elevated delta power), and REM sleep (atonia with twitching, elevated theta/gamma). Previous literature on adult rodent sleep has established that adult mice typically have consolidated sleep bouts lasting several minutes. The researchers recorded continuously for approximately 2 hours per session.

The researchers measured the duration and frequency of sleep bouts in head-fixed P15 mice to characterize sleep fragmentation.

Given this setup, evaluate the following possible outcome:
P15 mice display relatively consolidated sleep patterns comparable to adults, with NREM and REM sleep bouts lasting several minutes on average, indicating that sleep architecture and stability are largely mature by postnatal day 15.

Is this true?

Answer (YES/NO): NO